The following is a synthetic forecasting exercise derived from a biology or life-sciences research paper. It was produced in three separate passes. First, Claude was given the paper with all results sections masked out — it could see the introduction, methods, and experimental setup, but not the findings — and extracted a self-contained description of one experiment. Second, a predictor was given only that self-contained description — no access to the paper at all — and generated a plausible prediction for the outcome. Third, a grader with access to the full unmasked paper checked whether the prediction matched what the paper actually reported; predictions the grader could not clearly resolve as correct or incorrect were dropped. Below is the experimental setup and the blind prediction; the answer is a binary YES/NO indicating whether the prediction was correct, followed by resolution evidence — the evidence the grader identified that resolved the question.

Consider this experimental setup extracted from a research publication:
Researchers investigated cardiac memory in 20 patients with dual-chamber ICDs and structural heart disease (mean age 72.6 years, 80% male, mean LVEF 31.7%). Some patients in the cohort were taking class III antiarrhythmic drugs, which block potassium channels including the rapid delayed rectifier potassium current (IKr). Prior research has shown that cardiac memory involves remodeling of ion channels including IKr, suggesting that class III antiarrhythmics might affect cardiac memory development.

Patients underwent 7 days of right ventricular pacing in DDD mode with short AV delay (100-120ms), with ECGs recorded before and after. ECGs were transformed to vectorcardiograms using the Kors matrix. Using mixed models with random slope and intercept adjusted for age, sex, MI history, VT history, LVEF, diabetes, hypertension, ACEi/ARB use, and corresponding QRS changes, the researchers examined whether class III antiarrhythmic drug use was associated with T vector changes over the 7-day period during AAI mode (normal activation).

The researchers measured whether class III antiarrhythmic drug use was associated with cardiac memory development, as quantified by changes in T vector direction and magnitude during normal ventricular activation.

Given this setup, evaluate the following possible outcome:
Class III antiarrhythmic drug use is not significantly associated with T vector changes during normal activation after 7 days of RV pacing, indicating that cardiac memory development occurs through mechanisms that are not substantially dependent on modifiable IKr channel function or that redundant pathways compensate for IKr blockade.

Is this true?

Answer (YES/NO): NO